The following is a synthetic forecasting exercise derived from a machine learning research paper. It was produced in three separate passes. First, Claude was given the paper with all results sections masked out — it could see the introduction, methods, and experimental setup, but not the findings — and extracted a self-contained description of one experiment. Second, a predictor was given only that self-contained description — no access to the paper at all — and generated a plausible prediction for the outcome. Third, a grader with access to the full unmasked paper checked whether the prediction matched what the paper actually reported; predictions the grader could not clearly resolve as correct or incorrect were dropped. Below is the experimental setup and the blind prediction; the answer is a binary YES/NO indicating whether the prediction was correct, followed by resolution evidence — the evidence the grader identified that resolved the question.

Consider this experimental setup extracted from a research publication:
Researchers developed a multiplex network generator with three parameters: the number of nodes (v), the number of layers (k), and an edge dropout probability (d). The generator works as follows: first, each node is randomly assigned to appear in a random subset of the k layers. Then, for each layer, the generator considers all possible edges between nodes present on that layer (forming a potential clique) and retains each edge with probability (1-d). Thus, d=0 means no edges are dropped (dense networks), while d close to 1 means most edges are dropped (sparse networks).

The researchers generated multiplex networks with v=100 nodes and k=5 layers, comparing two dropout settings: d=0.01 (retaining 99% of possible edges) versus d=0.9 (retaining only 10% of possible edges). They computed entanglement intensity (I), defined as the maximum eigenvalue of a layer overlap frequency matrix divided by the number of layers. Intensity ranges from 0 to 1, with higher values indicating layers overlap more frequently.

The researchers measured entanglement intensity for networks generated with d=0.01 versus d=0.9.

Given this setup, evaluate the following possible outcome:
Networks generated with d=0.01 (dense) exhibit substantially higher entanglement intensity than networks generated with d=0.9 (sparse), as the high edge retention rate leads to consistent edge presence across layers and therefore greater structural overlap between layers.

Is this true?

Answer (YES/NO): YES